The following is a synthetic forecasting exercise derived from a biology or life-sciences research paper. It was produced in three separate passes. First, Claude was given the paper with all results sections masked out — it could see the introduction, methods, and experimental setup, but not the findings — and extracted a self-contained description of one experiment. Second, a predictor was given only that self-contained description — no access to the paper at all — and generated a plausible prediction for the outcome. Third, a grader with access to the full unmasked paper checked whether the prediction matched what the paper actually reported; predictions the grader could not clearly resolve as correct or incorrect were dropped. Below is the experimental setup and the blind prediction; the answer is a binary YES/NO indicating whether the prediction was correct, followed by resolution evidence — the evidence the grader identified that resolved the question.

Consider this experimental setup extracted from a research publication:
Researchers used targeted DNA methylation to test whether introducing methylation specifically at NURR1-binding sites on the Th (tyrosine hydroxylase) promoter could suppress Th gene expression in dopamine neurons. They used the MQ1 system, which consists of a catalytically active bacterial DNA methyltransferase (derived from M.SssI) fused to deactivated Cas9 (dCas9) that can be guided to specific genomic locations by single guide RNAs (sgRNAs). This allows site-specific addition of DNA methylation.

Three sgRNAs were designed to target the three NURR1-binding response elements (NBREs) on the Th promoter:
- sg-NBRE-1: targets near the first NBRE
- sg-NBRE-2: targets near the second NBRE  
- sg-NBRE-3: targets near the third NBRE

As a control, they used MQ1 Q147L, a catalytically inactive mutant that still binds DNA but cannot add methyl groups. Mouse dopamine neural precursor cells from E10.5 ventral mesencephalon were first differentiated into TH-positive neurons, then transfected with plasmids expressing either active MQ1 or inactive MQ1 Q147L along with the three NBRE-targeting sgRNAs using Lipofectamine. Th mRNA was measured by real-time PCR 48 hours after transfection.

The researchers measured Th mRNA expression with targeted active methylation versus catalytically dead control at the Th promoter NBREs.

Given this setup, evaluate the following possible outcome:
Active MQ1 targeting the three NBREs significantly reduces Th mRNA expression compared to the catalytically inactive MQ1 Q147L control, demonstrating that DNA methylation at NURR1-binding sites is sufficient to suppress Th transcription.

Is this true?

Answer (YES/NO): NO